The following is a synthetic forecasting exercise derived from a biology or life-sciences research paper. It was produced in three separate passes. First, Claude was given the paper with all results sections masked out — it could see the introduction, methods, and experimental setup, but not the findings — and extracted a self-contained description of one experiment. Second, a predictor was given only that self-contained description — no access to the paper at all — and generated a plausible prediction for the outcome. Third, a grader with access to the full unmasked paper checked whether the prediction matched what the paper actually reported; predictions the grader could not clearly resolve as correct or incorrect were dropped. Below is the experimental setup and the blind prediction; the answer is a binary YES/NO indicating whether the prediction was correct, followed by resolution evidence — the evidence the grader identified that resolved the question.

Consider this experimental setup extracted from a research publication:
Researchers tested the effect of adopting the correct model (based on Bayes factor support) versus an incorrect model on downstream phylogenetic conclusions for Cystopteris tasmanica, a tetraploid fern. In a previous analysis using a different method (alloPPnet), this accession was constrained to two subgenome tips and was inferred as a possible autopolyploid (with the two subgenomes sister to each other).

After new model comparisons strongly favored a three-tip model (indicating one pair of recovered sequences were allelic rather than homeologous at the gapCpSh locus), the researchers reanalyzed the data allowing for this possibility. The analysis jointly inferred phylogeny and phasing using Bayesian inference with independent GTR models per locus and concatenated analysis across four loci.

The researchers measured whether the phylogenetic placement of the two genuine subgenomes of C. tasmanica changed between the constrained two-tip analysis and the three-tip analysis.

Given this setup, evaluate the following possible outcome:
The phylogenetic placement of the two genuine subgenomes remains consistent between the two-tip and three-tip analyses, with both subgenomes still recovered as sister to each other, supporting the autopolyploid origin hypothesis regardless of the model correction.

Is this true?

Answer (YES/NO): NO